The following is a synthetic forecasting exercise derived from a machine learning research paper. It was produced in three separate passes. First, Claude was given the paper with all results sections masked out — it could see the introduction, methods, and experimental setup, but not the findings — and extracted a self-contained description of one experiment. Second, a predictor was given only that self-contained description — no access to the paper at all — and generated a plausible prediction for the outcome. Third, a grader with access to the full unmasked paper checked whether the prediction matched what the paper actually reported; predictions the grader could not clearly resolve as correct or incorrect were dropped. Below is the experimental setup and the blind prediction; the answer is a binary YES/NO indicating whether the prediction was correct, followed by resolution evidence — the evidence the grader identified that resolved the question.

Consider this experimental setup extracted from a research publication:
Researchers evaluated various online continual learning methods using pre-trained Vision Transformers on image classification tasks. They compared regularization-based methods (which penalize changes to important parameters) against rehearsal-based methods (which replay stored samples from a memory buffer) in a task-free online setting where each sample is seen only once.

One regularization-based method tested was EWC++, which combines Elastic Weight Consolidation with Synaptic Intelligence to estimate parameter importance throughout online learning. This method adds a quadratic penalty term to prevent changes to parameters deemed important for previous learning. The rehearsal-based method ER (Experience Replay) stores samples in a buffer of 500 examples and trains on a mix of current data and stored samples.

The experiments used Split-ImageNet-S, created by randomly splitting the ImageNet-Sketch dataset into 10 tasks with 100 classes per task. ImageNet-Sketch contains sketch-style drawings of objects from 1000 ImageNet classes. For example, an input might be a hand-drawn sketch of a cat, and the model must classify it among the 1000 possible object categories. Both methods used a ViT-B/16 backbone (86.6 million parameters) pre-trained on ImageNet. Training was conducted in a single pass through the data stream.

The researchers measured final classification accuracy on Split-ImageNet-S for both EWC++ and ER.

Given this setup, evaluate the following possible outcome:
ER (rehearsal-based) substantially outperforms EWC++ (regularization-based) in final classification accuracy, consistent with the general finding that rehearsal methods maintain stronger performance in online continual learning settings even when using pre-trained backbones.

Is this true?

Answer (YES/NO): YES